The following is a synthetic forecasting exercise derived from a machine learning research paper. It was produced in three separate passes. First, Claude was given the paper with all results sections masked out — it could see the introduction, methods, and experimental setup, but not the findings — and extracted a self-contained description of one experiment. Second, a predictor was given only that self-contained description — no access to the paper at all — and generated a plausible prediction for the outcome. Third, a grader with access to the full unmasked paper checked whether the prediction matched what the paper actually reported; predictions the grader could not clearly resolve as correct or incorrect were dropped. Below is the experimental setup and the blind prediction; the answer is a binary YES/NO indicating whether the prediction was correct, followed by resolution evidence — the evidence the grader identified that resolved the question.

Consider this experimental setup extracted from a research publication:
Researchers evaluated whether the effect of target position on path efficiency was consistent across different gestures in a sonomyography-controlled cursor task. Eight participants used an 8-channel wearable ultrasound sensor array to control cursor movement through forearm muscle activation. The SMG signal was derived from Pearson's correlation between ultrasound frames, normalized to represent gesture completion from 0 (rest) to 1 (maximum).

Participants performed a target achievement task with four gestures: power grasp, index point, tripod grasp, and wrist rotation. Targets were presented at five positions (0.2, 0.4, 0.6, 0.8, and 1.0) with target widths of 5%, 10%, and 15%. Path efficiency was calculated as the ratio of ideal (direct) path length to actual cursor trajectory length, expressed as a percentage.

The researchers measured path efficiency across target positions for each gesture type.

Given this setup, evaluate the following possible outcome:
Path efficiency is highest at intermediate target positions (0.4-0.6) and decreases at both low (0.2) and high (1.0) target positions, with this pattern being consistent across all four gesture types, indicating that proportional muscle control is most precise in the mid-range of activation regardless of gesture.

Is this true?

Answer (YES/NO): NO